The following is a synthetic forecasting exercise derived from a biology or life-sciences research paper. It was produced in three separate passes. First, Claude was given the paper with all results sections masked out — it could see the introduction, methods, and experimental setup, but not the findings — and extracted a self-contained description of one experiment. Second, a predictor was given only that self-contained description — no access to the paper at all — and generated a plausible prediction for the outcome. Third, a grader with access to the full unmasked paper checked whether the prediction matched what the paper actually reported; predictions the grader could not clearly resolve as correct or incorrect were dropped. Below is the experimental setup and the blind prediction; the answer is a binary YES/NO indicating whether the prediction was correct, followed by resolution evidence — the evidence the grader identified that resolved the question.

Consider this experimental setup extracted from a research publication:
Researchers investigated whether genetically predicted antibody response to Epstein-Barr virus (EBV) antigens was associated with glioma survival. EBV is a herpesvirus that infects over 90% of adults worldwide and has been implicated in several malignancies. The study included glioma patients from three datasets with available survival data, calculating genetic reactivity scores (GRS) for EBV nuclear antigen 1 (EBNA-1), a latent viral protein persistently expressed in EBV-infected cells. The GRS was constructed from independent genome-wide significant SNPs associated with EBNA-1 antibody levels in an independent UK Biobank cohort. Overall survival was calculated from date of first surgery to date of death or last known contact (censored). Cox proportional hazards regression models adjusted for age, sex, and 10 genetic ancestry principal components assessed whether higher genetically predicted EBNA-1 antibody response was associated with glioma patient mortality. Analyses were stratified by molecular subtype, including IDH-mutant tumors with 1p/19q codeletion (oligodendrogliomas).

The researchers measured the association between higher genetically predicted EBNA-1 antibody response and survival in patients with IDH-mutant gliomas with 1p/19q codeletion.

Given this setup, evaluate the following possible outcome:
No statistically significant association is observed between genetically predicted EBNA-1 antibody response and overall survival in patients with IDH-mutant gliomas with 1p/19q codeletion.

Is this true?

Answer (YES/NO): NO